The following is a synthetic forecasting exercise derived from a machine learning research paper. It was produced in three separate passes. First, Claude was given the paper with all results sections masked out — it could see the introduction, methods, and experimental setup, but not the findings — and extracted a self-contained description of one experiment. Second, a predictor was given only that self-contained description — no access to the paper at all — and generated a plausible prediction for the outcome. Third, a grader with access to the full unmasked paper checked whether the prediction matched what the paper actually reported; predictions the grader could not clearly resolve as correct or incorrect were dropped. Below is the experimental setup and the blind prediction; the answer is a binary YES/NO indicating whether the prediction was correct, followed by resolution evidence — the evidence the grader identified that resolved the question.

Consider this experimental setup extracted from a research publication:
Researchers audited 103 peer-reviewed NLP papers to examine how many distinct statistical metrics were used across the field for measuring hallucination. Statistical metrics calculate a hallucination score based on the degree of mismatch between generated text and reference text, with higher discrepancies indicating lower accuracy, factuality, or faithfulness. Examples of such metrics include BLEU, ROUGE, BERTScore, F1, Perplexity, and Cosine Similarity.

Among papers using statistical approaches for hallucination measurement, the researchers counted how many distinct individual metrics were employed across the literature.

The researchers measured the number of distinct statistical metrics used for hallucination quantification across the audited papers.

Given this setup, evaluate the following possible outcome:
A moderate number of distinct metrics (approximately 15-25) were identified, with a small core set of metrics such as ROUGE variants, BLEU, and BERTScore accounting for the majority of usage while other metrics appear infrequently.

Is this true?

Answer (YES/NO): YES